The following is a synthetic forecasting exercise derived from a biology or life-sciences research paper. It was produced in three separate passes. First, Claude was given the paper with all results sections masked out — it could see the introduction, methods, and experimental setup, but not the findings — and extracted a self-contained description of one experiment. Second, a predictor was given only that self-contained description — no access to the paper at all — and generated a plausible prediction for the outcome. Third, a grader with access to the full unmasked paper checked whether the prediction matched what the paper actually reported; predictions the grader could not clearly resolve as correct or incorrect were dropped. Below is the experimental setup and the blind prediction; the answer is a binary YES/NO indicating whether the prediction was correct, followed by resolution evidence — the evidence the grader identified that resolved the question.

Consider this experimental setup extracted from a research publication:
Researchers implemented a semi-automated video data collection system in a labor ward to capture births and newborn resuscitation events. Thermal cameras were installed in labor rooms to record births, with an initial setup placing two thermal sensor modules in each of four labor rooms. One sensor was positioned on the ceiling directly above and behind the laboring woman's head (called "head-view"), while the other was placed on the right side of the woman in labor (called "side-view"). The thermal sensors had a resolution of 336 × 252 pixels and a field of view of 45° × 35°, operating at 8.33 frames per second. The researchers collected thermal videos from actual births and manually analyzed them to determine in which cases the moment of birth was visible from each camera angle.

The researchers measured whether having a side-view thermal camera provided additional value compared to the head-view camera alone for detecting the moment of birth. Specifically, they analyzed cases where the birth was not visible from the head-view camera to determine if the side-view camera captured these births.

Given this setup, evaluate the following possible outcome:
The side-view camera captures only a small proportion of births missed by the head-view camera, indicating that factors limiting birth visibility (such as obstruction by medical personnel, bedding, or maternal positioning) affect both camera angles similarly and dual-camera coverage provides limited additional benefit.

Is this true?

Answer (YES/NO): NO